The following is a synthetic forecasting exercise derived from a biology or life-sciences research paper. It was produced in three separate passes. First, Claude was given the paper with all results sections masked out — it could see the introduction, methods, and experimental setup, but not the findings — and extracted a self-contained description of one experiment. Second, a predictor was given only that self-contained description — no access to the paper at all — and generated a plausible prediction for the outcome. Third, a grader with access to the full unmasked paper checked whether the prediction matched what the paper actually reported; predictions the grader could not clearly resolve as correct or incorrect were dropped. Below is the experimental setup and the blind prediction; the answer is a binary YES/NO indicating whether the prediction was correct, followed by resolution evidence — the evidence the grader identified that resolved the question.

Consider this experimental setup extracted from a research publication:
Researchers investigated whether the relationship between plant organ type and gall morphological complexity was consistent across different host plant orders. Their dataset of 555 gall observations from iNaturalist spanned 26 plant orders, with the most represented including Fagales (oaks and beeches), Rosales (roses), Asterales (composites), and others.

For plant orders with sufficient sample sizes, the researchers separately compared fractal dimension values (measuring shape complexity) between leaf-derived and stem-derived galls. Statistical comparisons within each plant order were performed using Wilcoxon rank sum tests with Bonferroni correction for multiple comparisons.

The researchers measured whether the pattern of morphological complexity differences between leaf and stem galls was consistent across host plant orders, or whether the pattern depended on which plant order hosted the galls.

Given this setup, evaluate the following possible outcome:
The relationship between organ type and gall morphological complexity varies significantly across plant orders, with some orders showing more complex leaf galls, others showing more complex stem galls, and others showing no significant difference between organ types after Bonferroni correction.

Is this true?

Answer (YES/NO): NO